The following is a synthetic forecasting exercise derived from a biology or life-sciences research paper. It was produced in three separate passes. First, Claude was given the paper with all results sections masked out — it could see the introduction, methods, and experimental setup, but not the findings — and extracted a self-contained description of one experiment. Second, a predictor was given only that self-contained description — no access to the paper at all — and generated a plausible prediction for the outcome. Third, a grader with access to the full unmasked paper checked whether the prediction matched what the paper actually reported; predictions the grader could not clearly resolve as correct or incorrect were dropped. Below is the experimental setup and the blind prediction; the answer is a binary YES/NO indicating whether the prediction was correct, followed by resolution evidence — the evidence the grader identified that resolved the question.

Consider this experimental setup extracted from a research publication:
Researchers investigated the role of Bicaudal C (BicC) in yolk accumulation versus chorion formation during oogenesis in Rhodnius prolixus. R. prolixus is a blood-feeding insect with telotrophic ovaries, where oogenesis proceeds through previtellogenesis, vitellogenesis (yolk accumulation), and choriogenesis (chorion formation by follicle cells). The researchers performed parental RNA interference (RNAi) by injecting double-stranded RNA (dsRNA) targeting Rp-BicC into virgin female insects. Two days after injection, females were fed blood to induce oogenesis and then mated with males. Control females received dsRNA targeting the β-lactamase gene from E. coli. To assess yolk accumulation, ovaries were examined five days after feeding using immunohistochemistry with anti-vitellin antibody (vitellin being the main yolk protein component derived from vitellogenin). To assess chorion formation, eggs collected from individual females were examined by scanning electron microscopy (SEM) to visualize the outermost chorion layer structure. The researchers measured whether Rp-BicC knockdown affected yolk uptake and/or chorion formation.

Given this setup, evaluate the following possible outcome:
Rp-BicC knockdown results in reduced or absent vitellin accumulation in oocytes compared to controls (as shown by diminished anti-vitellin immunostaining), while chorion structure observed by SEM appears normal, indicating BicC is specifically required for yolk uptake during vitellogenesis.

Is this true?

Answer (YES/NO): NO